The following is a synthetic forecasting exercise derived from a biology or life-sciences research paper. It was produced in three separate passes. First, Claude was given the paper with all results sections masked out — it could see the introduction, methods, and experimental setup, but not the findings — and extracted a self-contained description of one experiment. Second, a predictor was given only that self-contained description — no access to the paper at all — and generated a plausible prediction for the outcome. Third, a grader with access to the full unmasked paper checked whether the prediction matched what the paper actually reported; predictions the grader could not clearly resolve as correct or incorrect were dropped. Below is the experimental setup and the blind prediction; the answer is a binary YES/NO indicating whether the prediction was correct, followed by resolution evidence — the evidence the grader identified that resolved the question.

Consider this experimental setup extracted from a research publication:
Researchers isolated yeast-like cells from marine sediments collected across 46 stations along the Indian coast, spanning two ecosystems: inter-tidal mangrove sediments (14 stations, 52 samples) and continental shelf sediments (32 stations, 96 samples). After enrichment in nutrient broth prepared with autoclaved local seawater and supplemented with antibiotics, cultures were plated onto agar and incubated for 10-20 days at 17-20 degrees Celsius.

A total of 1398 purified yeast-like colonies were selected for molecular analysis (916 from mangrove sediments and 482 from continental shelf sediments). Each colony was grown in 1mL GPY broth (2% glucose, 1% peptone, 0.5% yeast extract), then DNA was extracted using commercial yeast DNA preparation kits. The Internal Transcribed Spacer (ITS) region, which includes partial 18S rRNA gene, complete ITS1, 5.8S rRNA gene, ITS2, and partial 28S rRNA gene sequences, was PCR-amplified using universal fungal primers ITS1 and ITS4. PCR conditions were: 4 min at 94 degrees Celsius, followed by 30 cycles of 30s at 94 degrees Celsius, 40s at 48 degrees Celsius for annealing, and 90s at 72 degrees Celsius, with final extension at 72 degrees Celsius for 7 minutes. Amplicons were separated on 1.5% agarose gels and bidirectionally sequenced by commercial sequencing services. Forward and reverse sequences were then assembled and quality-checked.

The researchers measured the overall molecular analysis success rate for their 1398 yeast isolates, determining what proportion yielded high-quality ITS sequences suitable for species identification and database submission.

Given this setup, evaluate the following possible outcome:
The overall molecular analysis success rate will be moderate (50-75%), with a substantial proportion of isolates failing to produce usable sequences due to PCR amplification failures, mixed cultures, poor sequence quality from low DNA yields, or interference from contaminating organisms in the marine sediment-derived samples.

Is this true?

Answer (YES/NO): YES